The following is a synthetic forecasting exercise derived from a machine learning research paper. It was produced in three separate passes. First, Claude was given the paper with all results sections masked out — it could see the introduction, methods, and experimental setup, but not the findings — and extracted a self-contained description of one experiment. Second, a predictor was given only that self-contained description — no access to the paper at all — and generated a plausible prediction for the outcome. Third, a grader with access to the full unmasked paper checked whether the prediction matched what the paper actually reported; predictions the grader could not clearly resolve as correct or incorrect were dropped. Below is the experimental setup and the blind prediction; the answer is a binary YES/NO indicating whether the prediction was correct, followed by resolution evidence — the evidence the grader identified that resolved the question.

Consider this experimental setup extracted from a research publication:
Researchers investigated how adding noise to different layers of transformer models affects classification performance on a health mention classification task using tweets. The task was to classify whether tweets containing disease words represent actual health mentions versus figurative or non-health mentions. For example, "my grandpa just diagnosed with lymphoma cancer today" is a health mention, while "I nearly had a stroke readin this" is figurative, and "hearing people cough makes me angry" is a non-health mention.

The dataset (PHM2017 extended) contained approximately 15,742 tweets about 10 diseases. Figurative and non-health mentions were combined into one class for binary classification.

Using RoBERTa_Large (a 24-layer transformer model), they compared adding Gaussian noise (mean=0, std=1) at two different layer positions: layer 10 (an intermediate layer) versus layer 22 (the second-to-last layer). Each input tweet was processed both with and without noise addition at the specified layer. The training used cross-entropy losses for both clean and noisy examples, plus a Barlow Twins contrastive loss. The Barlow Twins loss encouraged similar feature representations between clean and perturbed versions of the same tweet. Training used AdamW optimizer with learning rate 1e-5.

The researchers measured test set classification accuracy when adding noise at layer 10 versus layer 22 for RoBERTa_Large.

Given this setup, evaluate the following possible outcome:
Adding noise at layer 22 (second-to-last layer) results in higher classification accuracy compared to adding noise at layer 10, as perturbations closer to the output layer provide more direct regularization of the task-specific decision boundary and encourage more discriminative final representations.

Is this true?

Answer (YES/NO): YES